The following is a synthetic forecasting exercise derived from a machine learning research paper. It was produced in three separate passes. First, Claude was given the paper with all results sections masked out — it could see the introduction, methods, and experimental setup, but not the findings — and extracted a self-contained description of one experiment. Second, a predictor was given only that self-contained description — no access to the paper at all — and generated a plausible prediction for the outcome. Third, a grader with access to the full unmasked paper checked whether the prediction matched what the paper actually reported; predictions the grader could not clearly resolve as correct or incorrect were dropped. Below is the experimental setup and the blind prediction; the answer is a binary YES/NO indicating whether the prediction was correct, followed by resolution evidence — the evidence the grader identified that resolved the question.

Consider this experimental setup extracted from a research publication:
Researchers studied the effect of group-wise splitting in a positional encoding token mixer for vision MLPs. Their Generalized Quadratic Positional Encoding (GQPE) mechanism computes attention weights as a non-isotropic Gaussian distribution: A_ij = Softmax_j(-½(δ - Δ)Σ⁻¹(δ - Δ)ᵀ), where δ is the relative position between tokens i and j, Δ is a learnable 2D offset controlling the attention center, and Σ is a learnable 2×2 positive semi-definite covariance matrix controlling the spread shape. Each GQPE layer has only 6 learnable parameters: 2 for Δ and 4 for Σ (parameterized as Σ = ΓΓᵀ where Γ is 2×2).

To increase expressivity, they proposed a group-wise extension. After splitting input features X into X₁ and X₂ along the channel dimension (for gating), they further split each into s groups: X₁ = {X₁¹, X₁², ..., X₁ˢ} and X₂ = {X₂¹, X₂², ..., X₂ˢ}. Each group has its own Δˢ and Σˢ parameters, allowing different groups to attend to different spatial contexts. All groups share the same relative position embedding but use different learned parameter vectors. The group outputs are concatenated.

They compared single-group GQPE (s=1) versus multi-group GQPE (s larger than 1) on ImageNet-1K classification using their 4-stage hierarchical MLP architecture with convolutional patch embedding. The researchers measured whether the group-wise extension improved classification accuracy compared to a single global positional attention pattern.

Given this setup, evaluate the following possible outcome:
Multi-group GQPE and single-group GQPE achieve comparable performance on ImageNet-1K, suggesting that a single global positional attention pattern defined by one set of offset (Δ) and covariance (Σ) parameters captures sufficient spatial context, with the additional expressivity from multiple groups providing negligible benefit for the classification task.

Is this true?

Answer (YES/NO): NO